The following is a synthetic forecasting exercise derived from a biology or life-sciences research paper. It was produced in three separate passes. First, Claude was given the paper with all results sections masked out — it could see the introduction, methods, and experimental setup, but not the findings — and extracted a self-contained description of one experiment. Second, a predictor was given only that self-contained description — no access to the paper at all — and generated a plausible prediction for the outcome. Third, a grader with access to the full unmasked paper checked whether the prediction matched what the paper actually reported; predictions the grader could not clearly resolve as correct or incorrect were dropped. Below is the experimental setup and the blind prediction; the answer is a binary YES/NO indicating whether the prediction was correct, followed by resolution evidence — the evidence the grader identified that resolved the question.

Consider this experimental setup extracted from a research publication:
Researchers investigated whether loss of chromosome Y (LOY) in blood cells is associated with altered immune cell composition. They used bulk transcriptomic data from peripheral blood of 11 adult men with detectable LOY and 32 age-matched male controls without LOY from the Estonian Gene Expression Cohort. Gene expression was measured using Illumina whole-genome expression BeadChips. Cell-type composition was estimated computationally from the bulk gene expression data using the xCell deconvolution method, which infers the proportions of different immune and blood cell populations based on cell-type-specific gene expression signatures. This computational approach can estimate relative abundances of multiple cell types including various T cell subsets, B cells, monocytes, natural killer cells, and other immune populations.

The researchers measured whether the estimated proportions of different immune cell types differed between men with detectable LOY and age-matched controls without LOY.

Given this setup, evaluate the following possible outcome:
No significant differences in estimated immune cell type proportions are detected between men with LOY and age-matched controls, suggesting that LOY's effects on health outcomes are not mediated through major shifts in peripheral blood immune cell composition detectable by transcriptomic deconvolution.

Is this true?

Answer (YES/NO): NO